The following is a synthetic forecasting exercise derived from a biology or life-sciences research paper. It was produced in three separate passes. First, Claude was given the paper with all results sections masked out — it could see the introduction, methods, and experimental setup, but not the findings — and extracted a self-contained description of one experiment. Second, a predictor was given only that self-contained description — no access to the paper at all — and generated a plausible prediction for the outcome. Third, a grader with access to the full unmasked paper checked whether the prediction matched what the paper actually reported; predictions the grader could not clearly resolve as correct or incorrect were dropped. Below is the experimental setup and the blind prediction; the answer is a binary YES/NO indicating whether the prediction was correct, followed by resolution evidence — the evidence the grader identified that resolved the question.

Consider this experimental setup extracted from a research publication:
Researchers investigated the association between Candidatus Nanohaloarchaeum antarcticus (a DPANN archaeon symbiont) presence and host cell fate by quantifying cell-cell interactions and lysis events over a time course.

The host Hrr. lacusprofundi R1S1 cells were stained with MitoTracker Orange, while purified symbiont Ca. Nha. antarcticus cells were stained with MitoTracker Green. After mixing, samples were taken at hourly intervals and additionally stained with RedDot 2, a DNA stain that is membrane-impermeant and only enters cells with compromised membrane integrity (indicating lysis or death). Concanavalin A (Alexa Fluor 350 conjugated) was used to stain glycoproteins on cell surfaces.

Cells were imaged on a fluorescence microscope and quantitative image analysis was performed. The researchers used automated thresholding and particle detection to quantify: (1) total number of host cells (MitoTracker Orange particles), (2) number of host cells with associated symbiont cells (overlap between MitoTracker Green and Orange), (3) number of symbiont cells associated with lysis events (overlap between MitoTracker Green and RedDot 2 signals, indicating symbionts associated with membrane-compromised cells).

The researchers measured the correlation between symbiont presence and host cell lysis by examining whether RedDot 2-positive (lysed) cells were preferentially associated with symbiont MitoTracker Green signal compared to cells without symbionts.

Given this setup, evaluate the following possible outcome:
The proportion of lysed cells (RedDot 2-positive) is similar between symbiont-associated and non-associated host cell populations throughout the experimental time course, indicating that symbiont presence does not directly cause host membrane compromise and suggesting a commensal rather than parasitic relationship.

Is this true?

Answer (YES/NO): NO